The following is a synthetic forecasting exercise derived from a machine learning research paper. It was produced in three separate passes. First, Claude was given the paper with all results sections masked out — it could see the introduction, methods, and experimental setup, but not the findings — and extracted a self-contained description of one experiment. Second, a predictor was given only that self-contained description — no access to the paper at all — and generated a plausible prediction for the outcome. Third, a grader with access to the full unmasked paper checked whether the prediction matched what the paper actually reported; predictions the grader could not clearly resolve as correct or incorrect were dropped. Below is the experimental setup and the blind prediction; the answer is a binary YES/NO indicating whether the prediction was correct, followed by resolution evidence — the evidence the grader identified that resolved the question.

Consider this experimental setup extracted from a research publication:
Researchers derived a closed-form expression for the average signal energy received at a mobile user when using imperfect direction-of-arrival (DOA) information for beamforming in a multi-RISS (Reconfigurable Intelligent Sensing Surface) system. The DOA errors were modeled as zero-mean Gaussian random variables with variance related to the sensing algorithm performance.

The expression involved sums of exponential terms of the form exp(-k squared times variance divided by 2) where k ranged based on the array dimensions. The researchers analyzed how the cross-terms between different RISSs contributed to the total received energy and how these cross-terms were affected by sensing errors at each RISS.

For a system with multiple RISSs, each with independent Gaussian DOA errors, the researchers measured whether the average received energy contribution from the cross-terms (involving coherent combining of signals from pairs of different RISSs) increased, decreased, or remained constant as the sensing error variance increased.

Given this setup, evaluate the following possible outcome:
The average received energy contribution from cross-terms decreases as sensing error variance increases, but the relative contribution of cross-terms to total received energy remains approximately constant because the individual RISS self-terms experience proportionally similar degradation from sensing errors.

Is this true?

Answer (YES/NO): NO